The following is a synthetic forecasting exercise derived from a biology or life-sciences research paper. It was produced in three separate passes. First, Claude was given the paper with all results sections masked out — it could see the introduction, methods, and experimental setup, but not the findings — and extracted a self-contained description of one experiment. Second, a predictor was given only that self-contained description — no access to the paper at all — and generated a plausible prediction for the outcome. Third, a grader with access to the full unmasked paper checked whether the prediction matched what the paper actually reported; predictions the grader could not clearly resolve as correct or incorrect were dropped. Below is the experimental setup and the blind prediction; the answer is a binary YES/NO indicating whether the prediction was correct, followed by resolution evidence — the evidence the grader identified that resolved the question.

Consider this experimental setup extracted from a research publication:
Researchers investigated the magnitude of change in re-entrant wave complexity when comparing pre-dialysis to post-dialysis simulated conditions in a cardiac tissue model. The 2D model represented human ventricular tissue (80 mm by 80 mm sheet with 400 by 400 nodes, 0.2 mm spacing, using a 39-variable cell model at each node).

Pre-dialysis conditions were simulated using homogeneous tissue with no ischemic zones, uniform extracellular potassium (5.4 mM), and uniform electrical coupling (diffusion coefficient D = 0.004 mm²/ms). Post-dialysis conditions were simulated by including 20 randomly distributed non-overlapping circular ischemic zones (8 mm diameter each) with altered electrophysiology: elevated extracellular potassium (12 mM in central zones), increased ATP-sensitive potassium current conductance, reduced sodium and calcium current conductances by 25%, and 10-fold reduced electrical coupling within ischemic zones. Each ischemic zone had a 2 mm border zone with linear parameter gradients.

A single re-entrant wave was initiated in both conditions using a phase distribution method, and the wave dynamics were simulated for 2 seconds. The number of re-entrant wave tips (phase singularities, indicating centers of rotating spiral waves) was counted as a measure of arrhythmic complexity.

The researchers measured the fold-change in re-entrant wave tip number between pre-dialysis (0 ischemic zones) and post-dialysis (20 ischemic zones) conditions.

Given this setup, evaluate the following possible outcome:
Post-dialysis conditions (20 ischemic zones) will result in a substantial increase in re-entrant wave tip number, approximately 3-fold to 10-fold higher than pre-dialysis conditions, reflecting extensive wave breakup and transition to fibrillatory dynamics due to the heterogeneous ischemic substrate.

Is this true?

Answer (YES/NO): NO